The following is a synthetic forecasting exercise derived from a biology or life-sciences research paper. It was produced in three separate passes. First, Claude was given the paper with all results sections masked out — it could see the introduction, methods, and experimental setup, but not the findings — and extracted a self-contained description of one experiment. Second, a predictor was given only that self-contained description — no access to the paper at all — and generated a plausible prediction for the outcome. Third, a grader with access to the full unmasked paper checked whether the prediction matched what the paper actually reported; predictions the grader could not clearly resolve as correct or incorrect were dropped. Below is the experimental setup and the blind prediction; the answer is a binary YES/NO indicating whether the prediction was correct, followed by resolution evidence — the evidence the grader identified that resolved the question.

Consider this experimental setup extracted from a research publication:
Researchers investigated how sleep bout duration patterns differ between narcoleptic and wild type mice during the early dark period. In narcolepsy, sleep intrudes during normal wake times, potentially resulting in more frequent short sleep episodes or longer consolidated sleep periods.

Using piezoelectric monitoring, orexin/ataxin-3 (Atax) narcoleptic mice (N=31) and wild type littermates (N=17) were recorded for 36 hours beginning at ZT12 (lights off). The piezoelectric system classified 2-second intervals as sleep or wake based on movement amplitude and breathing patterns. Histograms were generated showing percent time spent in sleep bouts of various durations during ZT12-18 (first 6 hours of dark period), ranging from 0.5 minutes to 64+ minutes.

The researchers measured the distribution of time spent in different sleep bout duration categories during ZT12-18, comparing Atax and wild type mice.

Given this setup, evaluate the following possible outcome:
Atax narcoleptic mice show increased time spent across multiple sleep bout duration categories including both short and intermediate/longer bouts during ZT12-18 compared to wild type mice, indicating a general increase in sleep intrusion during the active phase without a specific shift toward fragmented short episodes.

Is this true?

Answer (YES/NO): NO